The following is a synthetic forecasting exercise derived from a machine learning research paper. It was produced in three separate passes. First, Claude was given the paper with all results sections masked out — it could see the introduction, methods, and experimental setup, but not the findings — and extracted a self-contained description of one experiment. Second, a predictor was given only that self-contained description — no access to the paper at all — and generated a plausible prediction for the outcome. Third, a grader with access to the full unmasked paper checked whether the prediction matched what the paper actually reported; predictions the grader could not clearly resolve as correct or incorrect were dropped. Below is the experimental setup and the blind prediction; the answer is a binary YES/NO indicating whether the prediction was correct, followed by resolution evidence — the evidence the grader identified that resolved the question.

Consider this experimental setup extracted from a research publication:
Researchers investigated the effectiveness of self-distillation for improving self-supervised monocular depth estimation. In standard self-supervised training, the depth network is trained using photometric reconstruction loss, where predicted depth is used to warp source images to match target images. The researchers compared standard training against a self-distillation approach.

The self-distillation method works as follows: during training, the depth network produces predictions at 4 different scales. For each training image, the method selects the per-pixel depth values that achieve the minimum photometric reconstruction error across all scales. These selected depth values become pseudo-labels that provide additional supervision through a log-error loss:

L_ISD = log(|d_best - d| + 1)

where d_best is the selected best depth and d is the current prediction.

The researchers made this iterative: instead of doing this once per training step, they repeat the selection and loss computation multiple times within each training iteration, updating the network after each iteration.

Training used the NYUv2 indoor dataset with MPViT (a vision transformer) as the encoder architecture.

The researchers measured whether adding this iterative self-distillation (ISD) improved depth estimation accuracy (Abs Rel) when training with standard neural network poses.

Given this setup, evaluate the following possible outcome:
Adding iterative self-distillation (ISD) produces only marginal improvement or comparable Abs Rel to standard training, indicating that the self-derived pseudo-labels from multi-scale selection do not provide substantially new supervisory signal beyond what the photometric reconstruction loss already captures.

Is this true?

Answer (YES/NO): NO